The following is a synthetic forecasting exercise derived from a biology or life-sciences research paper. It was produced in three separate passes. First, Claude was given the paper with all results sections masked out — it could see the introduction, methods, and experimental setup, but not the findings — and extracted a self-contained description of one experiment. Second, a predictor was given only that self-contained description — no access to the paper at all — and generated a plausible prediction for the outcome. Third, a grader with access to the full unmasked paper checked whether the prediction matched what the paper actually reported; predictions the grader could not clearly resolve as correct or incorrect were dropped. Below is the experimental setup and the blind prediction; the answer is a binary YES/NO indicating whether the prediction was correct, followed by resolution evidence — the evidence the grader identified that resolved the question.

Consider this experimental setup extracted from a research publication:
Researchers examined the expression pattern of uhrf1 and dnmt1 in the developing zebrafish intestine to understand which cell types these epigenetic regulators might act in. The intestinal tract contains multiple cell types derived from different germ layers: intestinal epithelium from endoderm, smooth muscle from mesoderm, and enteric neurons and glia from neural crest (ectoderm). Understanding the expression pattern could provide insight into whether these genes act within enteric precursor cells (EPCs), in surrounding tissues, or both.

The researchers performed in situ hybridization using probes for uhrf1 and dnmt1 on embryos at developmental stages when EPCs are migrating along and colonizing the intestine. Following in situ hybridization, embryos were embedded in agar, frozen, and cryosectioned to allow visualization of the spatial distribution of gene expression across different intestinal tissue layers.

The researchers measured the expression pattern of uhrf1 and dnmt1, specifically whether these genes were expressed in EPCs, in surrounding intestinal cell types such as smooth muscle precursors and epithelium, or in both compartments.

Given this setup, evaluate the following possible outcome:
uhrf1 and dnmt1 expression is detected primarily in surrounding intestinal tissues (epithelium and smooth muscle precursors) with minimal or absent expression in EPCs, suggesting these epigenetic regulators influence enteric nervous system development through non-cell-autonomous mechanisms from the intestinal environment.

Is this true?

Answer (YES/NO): NO